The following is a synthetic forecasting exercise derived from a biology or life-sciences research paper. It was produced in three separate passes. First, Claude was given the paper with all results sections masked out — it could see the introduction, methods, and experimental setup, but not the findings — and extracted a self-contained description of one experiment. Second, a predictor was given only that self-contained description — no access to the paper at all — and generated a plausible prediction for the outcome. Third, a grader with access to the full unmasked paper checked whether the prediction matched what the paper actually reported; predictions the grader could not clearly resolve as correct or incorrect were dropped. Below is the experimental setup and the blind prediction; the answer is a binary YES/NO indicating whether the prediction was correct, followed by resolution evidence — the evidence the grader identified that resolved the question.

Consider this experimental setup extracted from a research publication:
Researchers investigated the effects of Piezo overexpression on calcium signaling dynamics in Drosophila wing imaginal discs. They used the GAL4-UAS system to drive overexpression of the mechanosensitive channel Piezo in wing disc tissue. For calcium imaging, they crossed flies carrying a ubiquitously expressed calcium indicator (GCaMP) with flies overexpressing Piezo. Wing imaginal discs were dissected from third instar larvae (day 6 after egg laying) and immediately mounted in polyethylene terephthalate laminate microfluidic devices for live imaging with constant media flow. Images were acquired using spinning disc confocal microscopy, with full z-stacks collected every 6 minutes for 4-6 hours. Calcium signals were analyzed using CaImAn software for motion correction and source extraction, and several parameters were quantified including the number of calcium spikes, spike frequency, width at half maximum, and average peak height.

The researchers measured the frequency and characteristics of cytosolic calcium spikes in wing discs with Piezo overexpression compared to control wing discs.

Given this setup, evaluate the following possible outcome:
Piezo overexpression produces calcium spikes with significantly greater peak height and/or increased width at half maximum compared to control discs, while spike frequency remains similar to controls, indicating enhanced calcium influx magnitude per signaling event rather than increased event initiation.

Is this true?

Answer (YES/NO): NO